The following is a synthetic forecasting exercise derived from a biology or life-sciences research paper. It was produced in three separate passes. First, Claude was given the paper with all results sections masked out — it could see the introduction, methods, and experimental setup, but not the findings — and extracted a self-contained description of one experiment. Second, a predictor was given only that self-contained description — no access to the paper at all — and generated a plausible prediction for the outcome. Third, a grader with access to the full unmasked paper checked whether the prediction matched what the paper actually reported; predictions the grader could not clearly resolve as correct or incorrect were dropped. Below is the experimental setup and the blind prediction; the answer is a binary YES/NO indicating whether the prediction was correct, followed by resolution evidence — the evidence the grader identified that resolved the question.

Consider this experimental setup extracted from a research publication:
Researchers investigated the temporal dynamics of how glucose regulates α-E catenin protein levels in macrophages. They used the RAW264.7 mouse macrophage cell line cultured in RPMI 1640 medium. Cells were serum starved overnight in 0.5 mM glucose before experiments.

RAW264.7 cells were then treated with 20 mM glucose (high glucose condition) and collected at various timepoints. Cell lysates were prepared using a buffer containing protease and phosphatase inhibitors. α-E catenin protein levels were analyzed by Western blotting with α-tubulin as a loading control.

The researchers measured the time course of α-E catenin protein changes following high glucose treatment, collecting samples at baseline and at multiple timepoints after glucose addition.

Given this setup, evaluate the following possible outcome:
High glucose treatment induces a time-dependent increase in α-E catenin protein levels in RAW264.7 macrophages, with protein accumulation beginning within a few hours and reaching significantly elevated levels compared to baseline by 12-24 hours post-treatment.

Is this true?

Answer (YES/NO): NO